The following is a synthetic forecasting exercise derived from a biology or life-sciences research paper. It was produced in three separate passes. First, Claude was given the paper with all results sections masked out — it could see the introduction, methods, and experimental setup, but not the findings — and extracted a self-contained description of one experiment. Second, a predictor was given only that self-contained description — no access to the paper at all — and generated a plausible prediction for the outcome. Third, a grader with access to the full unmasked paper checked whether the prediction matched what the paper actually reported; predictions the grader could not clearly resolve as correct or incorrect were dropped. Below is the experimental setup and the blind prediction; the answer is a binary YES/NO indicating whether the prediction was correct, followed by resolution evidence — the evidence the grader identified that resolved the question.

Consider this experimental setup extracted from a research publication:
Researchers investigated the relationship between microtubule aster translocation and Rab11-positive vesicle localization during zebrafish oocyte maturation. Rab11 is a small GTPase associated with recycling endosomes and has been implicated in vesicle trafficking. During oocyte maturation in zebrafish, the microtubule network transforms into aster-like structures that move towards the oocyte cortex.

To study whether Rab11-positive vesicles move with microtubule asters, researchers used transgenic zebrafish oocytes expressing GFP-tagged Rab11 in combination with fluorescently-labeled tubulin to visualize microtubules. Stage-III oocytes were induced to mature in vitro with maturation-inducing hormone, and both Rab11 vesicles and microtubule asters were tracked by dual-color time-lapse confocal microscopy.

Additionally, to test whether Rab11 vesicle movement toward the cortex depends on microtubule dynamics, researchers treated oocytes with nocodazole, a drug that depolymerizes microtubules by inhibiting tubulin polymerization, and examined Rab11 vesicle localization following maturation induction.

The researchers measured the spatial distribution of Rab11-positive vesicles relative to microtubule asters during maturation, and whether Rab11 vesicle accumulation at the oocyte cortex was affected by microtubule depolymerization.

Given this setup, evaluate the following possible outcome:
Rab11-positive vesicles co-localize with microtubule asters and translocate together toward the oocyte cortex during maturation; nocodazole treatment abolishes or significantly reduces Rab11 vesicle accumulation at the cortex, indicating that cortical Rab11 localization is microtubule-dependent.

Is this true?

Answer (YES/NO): NO